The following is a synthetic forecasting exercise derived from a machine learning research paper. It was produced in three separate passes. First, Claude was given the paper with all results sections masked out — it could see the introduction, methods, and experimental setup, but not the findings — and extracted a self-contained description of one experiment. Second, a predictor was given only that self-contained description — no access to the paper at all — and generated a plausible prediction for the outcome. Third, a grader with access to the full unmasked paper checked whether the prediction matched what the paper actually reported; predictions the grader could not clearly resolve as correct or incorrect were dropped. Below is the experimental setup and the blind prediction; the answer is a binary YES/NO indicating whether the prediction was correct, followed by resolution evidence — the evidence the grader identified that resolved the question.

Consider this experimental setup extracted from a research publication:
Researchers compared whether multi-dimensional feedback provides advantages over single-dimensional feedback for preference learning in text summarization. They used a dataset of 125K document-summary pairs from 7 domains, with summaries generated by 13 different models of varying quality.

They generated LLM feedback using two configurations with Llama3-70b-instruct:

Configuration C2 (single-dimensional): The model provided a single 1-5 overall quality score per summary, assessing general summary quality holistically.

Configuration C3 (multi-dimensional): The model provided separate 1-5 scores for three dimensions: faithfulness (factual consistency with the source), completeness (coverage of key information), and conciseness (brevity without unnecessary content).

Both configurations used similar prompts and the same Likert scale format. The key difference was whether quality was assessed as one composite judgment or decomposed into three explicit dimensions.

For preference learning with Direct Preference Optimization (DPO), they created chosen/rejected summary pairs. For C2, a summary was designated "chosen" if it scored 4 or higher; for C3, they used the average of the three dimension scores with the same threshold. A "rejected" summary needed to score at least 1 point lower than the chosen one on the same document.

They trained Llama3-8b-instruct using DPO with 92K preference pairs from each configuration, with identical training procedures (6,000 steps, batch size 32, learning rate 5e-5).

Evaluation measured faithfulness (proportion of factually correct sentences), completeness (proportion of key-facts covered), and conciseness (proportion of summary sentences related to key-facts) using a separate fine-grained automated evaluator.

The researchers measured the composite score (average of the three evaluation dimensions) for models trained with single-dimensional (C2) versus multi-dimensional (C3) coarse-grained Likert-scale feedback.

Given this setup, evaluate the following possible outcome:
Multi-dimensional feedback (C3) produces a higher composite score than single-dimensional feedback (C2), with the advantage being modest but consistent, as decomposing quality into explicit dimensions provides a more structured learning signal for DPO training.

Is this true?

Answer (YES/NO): NO